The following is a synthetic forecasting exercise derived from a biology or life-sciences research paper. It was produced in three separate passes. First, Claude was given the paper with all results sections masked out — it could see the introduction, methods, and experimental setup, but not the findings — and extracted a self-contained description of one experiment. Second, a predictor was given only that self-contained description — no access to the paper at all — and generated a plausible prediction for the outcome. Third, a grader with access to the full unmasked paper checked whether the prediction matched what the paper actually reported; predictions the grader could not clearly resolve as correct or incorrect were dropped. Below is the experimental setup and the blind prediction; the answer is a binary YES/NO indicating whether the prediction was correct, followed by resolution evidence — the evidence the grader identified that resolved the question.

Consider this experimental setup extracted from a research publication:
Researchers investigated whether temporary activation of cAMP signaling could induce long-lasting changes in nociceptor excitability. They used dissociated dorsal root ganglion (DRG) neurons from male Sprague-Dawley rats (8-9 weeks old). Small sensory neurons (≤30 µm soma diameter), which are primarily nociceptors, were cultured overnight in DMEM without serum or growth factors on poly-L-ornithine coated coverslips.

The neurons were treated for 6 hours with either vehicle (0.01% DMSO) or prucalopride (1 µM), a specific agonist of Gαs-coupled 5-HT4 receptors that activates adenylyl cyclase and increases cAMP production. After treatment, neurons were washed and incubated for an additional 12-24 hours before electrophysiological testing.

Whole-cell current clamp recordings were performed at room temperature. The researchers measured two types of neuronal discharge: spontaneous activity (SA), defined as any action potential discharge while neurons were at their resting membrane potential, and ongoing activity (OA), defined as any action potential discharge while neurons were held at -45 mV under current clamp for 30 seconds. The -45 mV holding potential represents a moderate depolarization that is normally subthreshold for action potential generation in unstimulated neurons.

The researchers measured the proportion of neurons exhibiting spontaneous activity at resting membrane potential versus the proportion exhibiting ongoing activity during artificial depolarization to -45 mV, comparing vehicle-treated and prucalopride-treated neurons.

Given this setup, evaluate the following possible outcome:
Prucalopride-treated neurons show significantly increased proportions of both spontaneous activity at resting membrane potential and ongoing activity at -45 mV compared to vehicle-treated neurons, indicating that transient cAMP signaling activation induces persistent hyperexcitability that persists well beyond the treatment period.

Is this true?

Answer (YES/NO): NO